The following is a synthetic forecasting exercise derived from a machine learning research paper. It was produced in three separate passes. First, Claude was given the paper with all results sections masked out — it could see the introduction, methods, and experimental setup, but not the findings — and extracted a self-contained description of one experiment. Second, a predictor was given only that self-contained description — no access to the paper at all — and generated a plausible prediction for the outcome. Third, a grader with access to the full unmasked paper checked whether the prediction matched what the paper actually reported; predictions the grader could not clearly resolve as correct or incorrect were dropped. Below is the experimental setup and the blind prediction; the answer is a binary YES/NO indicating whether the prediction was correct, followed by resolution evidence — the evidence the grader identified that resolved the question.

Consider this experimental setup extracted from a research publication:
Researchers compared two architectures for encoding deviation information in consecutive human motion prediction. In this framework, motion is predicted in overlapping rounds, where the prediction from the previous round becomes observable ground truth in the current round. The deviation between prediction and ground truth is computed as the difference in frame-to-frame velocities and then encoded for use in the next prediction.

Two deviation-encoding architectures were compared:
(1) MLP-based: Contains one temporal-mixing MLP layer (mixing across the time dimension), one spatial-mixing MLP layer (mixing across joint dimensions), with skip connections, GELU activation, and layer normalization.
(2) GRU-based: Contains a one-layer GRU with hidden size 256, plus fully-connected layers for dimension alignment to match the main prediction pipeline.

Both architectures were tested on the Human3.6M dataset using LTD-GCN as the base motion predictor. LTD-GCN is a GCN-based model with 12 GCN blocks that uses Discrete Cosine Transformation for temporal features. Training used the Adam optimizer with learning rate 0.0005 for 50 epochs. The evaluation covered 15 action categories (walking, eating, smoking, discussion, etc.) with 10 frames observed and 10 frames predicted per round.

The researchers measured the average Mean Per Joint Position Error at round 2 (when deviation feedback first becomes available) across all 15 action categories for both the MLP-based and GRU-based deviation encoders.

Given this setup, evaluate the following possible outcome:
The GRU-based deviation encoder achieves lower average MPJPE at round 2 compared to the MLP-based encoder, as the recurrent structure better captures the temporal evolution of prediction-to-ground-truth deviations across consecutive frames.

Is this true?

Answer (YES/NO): NO